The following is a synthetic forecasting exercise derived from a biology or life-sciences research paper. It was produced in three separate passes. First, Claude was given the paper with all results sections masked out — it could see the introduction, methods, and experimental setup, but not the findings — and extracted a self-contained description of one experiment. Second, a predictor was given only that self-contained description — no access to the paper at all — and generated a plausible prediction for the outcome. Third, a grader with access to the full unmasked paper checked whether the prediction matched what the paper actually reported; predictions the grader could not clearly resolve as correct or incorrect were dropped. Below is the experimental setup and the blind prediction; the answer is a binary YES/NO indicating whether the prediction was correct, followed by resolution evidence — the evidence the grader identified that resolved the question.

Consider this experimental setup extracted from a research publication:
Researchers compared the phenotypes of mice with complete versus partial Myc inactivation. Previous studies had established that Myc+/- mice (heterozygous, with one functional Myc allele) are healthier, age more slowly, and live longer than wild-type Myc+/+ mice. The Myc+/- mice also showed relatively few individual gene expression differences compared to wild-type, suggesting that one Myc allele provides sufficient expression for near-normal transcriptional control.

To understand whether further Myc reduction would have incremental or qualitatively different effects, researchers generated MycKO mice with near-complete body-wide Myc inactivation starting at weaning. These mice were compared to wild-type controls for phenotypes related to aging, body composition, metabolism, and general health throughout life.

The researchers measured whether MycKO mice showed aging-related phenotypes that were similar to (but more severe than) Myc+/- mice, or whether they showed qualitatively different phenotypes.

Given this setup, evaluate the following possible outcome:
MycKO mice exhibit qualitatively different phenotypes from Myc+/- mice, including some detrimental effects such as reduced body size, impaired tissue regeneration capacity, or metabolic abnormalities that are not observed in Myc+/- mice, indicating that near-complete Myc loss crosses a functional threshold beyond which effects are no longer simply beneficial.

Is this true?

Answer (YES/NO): YES